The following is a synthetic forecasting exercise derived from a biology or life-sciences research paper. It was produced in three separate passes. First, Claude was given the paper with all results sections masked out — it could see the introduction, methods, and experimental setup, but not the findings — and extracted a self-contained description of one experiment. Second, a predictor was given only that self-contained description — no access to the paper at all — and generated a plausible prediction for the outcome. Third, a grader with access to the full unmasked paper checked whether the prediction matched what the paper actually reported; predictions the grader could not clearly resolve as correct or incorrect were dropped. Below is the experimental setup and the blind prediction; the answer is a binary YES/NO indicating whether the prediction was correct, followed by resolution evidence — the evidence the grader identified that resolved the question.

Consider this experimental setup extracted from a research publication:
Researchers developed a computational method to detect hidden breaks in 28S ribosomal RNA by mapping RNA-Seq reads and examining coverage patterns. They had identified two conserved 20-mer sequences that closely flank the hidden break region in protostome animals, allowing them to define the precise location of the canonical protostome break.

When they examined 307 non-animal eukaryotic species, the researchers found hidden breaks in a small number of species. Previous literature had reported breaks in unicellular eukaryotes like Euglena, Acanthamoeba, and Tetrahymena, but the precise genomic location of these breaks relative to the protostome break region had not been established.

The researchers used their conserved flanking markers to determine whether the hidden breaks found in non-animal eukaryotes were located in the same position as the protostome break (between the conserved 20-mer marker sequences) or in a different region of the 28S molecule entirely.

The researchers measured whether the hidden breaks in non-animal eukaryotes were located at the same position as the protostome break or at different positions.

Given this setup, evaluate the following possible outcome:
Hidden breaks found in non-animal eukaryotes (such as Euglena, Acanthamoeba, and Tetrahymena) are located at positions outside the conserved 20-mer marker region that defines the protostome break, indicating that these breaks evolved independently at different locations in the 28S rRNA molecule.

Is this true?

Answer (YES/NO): NO